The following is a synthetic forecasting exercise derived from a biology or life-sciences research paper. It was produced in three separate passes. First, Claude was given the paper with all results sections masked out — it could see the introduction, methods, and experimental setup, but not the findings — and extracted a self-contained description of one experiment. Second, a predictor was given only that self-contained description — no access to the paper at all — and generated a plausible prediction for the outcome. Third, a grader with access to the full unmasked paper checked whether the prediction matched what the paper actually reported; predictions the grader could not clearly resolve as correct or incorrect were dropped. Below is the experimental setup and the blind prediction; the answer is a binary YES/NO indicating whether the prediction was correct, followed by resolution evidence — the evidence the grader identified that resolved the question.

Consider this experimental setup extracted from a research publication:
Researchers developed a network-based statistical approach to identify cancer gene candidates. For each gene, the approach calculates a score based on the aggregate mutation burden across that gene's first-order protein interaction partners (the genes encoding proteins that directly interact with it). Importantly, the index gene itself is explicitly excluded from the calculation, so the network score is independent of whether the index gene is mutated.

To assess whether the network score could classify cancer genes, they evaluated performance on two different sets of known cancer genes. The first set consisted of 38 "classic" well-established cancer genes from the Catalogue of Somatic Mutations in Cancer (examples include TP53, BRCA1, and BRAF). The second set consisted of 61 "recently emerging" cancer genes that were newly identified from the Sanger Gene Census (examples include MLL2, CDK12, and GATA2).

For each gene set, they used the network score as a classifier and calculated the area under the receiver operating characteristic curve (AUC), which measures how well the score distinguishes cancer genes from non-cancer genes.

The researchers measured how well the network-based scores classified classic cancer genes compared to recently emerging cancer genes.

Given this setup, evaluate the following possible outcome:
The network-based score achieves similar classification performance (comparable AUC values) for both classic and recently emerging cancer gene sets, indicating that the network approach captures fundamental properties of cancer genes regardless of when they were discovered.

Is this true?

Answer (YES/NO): NO